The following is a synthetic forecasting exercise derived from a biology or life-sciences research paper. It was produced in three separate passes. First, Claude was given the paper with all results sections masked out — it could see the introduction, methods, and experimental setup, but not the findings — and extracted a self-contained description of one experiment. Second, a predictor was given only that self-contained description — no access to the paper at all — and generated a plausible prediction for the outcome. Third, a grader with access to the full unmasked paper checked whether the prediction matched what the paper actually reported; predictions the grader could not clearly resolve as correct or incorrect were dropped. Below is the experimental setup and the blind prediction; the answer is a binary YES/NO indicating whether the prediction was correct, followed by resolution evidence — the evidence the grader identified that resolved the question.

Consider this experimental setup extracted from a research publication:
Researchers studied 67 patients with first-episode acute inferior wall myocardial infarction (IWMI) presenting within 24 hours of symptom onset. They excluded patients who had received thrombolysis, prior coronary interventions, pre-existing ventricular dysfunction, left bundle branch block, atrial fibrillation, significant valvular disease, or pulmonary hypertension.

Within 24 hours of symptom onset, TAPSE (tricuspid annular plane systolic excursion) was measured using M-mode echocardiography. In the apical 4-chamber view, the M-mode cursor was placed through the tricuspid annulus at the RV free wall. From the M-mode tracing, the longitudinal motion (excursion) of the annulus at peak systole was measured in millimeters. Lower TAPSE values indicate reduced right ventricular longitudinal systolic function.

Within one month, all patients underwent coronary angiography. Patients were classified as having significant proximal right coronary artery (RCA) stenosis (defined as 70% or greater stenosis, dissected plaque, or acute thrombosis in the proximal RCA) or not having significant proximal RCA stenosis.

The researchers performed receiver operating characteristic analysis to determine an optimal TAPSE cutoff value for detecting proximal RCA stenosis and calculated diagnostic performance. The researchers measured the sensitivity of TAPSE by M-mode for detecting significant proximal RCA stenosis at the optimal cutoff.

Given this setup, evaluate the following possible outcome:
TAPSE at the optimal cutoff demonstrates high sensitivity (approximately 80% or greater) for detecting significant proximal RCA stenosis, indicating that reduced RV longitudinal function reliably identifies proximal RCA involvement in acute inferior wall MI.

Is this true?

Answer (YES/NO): YES